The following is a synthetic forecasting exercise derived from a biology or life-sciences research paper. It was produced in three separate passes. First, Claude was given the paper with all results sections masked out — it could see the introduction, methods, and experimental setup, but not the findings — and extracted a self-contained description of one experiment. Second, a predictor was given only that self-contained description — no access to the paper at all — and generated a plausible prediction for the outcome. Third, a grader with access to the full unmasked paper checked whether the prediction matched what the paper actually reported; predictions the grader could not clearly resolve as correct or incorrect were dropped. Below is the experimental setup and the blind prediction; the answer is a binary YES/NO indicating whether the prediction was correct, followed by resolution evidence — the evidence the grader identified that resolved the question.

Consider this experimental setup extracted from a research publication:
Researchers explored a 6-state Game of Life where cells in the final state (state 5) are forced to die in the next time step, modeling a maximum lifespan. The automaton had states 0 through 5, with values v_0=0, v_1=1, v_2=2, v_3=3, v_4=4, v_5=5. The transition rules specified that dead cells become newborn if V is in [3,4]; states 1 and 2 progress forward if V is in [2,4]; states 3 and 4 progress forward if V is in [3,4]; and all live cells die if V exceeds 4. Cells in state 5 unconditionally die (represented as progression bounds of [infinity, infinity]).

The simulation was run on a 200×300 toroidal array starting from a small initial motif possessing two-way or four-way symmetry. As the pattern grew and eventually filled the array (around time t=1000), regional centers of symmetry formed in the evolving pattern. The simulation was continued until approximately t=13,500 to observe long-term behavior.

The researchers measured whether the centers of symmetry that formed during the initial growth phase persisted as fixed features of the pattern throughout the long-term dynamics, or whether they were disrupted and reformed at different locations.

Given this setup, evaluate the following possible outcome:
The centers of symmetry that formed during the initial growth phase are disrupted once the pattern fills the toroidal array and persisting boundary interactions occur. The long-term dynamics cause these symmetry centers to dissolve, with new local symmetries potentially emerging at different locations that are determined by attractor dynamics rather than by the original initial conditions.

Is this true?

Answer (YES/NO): NO